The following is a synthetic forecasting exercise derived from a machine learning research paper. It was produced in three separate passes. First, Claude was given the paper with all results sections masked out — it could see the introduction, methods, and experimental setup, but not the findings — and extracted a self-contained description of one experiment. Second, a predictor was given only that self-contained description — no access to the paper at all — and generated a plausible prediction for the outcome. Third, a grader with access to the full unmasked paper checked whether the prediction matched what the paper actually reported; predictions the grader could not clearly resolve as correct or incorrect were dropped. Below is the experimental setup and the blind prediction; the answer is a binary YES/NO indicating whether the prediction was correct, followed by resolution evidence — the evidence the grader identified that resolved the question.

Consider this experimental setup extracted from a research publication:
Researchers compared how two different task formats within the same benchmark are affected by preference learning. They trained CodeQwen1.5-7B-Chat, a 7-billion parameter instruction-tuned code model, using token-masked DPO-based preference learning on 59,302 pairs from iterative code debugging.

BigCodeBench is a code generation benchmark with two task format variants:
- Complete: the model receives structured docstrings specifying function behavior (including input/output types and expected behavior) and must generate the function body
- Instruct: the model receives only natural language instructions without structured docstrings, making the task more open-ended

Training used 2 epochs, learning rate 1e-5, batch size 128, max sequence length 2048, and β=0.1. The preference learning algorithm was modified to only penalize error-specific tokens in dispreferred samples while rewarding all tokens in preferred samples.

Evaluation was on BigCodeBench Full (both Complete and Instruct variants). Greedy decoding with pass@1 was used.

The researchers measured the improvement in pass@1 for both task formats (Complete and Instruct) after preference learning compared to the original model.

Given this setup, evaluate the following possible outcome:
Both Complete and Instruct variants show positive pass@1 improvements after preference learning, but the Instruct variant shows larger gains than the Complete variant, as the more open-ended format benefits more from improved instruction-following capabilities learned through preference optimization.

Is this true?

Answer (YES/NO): NO